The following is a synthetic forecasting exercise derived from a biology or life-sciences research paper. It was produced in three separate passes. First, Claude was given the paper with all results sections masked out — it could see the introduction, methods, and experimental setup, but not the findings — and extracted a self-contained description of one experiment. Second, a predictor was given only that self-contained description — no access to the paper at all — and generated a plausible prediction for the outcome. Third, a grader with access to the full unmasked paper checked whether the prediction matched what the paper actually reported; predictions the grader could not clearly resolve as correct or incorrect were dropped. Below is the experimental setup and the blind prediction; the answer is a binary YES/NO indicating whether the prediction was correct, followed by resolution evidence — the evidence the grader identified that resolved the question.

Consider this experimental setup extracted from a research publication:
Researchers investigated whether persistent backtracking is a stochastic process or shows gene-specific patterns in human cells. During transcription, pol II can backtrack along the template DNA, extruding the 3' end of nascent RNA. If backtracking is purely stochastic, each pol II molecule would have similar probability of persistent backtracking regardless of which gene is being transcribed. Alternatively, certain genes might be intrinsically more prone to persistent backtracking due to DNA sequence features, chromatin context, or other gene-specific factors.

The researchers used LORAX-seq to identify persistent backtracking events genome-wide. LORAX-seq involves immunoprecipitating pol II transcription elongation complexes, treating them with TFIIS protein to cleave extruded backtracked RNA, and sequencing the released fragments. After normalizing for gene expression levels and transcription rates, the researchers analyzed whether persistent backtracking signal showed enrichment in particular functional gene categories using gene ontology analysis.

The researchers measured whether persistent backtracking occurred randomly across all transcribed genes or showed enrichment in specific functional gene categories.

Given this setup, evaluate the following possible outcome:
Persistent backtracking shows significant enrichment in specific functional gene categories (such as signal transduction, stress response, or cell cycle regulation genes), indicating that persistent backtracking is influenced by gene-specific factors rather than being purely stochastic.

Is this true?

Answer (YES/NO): YES